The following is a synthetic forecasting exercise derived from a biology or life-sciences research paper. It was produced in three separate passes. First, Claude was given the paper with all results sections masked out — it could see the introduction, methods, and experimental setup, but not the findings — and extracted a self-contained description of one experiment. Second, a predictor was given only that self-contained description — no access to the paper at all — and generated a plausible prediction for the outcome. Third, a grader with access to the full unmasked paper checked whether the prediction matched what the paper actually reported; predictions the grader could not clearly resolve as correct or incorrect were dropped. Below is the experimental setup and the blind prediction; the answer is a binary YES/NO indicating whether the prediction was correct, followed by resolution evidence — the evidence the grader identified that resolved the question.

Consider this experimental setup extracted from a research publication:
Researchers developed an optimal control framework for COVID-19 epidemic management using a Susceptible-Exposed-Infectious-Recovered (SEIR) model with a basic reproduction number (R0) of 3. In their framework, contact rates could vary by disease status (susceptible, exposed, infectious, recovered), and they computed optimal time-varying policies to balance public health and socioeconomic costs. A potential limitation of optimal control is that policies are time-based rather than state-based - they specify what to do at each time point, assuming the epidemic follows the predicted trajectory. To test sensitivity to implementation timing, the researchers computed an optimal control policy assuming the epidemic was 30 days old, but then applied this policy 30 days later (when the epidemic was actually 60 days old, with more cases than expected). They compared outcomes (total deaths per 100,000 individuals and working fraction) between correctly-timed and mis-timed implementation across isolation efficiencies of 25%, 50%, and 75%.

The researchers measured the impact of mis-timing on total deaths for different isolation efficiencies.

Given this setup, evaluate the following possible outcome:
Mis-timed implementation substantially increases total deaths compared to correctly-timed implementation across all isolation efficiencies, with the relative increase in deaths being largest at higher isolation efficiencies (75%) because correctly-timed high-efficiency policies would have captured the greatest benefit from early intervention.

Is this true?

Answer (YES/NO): NO